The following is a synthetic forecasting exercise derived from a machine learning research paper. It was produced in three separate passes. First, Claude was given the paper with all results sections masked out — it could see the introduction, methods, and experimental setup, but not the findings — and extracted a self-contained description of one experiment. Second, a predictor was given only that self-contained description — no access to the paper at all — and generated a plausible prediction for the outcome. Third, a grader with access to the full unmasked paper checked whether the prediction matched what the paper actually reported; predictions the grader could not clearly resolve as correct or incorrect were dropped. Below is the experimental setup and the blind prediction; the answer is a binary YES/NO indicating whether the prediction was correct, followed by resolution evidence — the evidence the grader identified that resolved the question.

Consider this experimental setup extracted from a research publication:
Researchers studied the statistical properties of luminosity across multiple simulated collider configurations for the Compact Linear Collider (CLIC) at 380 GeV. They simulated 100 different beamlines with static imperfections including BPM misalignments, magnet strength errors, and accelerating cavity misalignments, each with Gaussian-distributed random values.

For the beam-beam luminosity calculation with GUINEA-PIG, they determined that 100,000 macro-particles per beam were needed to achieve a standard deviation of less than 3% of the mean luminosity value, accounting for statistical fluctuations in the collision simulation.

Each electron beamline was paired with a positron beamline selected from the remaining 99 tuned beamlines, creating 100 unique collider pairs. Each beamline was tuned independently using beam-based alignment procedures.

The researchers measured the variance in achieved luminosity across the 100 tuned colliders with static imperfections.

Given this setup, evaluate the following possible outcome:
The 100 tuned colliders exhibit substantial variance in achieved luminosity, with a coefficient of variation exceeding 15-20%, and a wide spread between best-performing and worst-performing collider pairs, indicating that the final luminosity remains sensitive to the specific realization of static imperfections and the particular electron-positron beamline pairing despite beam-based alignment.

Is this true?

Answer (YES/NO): NO